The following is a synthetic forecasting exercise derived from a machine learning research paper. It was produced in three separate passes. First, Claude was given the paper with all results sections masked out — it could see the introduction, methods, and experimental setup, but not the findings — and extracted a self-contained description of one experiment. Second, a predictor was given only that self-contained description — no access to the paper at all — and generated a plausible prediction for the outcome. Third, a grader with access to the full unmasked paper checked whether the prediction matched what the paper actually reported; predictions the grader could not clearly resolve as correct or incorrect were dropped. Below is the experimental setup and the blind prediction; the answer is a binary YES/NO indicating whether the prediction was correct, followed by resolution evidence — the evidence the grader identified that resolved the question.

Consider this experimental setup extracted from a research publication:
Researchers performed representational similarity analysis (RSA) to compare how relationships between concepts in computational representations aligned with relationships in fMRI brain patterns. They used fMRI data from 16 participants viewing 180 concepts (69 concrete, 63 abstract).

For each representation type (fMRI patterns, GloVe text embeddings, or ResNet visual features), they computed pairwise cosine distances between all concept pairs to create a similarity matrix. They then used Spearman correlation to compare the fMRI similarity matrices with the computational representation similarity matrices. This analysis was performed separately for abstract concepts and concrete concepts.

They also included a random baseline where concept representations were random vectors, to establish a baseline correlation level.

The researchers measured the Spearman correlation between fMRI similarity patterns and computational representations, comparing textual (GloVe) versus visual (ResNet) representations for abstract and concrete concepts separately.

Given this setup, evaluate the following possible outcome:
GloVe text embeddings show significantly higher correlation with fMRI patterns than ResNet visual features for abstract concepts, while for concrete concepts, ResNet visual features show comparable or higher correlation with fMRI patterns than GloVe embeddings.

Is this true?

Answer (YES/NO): NO